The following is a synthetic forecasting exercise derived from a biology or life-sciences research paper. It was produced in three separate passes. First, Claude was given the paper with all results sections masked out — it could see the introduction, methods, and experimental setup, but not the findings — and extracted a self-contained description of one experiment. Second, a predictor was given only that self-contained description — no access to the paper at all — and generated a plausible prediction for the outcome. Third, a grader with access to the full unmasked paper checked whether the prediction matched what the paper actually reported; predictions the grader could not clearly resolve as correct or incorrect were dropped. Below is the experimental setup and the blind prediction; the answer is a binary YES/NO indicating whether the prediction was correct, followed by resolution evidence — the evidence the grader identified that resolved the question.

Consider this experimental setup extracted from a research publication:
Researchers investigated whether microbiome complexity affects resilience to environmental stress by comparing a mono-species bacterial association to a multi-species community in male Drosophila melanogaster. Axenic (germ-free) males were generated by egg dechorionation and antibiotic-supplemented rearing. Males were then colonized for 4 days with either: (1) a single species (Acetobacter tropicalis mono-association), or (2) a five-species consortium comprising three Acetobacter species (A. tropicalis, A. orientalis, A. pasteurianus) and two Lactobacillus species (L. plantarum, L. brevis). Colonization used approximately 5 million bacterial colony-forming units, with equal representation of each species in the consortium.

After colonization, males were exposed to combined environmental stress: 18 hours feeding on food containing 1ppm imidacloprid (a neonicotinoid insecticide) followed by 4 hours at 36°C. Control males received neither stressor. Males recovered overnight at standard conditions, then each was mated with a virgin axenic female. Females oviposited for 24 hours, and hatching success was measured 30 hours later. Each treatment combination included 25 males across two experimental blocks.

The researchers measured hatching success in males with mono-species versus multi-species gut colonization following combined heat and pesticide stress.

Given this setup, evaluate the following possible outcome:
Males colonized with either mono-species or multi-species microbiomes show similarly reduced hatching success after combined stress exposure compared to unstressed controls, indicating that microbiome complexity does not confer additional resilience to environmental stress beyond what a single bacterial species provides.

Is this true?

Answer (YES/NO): NO